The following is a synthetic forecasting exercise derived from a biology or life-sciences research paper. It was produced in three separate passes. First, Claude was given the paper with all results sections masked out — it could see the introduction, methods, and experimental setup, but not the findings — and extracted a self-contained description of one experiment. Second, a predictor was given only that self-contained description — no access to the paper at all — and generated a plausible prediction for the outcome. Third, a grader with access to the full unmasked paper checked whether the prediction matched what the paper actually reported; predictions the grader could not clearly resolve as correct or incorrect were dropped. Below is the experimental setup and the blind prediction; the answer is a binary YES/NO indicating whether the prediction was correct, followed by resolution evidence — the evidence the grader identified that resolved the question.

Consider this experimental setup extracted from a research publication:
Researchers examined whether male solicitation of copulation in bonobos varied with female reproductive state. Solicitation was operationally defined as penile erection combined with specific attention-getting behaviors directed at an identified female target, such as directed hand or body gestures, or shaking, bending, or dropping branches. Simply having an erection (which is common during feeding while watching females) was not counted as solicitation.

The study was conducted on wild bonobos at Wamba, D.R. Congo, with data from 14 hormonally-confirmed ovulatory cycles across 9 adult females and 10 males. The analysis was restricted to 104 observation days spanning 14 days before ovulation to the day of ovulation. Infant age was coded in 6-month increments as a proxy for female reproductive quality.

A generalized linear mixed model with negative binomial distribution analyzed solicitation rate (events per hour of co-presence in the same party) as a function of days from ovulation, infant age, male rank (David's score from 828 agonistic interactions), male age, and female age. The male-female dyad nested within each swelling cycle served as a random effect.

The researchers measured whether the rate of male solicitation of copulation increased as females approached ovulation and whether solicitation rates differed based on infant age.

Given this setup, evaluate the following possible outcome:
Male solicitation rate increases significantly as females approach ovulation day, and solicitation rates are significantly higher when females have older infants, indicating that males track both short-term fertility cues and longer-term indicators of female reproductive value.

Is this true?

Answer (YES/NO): NO